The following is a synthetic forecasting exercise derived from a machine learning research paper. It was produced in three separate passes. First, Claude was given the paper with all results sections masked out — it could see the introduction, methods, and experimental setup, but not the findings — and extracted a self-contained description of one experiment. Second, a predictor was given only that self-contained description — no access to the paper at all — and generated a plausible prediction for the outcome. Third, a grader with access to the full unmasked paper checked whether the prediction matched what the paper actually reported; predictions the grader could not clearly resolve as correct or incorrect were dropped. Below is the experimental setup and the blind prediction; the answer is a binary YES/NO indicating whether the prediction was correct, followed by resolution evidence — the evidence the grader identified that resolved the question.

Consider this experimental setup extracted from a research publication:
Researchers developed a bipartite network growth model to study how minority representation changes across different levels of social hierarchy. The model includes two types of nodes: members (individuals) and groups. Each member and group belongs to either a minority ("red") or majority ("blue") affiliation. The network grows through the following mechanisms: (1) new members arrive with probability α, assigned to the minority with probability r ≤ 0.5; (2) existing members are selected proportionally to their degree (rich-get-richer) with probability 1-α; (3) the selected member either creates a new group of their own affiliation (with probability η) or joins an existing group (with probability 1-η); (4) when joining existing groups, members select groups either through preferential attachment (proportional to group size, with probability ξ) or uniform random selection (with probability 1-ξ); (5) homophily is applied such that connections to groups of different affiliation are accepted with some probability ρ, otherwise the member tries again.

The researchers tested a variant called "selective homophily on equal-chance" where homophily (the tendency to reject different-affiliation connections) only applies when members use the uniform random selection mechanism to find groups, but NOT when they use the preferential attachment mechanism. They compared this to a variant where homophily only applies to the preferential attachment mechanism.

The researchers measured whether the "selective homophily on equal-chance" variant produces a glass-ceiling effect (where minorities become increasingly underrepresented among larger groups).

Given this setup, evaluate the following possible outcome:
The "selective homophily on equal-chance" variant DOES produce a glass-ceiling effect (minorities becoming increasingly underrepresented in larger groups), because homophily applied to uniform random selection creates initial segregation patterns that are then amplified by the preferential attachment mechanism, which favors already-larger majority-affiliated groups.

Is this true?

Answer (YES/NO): NO